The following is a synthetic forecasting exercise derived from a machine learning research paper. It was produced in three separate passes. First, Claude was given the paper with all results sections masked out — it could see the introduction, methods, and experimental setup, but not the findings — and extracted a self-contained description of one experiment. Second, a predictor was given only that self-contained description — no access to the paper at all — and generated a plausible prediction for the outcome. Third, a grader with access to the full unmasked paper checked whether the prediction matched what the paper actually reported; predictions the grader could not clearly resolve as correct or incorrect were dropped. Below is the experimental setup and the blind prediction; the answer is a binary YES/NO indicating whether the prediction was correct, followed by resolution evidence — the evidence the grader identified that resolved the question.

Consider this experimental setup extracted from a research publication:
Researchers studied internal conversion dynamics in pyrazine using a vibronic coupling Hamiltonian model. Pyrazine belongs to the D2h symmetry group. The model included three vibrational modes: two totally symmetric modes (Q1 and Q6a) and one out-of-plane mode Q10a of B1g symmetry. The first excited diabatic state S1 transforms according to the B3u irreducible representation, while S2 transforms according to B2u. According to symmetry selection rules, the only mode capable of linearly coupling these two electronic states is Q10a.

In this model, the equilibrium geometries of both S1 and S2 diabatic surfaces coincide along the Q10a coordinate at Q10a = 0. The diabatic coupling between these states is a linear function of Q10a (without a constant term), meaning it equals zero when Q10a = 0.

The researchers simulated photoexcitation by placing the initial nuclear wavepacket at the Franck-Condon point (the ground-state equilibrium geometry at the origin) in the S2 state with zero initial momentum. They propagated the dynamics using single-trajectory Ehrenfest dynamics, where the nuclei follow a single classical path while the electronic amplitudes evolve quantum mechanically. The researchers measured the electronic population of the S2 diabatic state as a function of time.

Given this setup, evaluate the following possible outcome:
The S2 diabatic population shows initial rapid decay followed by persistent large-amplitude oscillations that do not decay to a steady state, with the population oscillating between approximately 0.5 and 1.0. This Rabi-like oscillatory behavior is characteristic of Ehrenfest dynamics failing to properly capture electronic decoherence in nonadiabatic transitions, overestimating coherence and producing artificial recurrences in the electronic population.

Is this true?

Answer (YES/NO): NO